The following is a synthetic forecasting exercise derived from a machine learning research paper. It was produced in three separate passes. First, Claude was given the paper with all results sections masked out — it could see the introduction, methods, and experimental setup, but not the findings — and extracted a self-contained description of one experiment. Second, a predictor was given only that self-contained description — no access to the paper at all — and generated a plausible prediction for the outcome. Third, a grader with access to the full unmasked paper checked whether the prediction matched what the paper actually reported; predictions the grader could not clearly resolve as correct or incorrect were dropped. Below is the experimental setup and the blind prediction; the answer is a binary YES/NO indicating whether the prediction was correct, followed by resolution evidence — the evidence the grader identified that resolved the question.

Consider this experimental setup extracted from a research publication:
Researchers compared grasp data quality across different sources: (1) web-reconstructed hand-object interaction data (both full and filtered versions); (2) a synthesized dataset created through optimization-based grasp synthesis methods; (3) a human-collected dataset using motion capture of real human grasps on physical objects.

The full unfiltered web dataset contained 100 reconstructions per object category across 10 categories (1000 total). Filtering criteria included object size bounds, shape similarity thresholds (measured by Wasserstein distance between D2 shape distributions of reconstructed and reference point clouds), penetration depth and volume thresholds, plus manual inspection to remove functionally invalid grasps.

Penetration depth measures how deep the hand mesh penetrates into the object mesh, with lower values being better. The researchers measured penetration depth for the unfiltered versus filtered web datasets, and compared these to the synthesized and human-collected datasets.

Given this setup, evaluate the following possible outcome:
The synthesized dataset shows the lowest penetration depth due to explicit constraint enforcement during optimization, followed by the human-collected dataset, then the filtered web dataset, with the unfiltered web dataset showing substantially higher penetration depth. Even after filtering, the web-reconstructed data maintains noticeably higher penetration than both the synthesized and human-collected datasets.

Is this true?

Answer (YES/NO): NO